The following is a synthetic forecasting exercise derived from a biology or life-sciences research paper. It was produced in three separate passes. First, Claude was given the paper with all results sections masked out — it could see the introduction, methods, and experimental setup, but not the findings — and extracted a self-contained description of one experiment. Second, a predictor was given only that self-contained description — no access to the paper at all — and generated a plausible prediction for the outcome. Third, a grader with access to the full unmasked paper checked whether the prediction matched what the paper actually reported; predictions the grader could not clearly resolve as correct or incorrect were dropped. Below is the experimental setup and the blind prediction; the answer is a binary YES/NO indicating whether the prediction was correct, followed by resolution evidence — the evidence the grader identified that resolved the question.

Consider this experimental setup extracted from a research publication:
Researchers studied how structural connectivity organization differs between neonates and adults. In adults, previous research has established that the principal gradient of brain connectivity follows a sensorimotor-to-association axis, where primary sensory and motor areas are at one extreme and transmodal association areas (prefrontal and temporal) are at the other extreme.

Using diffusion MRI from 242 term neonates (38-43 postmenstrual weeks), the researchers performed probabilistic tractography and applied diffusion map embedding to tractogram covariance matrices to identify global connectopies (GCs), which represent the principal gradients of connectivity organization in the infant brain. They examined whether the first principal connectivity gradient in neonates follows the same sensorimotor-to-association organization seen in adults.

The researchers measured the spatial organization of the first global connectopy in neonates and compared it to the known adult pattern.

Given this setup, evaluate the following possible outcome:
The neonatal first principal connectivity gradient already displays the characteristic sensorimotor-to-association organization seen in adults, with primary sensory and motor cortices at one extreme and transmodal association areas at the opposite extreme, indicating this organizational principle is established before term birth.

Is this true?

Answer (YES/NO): NO